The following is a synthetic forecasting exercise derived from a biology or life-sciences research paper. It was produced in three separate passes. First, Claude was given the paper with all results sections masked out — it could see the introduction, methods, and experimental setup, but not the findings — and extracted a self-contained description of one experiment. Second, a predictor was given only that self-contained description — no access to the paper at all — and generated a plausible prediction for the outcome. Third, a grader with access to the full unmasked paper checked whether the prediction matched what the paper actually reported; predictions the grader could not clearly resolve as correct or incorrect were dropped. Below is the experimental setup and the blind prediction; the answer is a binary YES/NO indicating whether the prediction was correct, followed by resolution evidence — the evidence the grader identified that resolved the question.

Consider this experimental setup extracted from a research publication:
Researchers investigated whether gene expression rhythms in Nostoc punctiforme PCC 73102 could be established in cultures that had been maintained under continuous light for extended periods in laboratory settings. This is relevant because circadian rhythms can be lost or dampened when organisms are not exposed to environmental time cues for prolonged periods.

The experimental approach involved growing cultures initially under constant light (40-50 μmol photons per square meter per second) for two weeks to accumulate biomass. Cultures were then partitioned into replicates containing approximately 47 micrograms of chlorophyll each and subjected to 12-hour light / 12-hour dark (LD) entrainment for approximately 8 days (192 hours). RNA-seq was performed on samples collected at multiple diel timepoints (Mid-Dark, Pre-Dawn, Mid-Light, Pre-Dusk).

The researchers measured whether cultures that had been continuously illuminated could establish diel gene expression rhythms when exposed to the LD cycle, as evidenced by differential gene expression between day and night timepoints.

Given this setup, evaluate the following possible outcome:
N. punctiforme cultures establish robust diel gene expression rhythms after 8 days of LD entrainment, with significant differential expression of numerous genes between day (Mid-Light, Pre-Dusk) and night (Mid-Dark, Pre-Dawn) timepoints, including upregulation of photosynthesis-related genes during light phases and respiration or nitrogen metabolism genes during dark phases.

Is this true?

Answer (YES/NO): NO